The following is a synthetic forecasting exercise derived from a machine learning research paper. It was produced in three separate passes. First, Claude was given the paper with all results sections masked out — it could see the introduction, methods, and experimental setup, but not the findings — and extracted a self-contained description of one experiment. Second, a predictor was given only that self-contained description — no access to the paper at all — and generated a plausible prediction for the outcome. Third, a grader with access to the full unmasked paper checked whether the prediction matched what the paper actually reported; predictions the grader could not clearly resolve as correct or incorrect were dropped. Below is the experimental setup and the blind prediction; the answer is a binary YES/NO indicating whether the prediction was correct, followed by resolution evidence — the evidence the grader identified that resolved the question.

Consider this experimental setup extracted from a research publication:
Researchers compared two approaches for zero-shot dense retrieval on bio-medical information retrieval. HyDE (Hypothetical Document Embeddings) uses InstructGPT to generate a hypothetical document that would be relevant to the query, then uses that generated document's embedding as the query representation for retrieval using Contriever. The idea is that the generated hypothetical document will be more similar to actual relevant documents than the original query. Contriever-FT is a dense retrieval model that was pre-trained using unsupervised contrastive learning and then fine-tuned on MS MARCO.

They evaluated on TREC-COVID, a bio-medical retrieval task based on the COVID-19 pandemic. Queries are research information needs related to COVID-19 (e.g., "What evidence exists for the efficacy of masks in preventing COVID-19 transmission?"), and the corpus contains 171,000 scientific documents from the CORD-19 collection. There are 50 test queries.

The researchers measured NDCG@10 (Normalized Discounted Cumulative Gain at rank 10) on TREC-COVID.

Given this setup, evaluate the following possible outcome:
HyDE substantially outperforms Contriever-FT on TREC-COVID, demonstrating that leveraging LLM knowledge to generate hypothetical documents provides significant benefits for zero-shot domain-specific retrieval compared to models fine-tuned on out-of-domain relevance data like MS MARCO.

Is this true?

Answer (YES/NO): NO